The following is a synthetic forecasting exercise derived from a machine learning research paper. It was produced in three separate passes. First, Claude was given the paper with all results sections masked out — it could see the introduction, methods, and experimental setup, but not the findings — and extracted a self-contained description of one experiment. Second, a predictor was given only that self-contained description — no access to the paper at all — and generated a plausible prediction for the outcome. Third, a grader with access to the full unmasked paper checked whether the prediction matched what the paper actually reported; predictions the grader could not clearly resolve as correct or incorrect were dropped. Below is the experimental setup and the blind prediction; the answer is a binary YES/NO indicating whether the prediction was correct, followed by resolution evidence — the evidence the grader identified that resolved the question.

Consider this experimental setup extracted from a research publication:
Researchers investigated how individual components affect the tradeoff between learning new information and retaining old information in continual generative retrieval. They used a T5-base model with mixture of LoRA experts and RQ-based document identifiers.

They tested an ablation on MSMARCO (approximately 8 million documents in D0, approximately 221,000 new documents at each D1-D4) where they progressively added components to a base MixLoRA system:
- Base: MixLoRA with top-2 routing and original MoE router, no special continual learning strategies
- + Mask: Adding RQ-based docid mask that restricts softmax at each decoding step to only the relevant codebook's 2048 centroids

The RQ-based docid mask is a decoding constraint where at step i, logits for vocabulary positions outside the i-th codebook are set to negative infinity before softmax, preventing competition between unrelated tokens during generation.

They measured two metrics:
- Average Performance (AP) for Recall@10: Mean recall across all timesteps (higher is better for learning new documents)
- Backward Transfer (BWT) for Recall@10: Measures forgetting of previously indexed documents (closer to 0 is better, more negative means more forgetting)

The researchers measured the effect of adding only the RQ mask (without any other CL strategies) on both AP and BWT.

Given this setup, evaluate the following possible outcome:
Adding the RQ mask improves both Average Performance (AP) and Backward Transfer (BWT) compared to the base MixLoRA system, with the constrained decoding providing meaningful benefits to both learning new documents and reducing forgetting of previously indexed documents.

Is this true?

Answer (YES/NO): NO